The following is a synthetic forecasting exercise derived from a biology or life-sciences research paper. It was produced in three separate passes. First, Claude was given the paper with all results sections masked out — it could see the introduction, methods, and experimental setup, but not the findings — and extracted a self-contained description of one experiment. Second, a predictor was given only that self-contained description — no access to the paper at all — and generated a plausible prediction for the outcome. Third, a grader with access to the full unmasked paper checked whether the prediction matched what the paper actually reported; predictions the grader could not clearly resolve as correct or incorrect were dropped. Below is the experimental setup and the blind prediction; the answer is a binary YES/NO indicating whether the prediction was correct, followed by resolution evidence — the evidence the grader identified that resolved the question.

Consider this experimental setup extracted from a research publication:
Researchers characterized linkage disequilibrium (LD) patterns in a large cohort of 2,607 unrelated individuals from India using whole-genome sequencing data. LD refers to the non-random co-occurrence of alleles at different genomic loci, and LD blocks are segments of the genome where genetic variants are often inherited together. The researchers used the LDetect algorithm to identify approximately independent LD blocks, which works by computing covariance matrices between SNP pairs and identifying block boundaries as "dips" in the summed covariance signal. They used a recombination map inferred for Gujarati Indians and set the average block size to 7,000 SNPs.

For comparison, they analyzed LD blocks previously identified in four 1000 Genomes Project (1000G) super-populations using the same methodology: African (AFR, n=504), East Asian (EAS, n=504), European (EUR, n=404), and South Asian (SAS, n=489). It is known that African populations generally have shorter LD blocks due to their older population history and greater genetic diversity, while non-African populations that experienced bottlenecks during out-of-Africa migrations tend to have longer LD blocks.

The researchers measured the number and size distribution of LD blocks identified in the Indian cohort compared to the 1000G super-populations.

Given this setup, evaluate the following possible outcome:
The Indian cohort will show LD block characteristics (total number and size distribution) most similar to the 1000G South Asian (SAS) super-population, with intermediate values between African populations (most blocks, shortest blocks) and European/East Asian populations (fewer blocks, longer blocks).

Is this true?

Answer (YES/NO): NO